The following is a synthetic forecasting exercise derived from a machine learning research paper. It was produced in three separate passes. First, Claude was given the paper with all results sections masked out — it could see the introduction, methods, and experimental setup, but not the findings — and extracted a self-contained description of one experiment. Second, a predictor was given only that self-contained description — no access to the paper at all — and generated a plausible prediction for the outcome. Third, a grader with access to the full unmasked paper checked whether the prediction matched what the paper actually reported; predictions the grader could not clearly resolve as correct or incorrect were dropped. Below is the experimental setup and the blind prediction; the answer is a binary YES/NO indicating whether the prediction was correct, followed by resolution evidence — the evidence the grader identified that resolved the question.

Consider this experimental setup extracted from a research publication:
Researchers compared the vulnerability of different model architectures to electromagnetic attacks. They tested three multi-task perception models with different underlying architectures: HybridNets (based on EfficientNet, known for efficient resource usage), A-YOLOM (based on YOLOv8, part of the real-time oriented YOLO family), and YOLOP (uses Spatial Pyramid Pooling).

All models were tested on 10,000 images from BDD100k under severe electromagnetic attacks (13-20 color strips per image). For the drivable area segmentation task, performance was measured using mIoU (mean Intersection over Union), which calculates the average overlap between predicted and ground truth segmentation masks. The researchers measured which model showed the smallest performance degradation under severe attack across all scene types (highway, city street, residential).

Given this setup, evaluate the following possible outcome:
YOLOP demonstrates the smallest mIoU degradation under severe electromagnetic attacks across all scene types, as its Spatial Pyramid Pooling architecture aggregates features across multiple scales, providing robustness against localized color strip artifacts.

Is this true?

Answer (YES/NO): YES